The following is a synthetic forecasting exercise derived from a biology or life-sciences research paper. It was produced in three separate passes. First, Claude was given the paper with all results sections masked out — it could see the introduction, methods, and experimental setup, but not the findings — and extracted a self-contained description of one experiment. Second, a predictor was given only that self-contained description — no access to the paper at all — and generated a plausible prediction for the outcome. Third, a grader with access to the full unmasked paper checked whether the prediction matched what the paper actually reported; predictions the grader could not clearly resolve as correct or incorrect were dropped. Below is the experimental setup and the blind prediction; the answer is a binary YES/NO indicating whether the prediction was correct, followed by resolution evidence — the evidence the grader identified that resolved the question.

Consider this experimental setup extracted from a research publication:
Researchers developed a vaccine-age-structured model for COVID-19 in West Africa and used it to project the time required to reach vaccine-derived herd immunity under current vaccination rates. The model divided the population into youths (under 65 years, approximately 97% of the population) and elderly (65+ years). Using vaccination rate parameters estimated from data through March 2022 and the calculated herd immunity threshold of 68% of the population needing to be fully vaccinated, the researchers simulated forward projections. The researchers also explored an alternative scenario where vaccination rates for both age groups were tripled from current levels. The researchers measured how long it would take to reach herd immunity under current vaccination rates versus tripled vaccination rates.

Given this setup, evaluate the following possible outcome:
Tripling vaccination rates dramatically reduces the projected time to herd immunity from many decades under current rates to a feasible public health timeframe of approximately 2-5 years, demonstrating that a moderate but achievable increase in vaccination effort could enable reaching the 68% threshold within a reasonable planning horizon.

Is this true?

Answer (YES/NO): NO